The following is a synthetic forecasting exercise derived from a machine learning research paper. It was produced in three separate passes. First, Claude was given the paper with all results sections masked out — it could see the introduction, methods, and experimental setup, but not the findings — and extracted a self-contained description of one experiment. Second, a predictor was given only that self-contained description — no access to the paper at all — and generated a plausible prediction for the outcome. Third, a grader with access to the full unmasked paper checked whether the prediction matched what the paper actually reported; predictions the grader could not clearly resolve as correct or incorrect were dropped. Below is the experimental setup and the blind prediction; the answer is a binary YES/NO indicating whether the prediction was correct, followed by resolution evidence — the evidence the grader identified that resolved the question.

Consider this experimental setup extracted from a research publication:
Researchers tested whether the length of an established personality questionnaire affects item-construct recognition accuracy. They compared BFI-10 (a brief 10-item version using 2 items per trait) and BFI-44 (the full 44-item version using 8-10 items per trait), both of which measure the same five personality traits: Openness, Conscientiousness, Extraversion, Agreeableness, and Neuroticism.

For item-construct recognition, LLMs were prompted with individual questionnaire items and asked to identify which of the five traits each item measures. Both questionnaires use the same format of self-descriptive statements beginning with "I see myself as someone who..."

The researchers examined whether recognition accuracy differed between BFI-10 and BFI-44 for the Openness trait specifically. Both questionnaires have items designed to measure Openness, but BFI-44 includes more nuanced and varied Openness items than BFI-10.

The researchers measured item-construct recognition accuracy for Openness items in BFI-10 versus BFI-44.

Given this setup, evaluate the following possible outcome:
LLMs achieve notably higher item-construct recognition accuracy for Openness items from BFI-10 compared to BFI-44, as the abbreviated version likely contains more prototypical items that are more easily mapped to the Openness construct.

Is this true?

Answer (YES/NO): YES